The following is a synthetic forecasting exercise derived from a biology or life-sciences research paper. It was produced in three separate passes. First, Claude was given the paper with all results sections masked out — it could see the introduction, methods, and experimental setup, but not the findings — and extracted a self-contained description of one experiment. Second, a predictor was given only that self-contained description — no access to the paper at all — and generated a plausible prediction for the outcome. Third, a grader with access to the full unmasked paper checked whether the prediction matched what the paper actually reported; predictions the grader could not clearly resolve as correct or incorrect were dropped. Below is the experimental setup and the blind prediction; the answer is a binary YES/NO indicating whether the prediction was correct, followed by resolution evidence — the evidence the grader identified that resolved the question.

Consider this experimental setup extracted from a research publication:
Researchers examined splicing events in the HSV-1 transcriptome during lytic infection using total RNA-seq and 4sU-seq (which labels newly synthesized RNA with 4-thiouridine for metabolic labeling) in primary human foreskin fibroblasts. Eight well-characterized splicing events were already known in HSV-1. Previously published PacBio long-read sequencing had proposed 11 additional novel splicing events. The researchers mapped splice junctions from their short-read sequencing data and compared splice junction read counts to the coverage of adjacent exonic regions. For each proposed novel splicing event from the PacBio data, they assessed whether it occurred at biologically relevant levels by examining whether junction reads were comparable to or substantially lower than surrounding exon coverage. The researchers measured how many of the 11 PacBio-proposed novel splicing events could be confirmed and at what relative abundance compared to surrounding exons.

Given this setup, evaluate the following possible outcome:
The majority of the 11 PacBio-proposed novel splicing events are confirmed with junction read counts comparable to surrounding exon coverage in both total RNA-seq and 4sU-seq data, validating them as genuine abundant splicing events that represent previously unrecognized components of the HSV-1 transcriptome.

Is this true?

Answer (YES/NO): NO